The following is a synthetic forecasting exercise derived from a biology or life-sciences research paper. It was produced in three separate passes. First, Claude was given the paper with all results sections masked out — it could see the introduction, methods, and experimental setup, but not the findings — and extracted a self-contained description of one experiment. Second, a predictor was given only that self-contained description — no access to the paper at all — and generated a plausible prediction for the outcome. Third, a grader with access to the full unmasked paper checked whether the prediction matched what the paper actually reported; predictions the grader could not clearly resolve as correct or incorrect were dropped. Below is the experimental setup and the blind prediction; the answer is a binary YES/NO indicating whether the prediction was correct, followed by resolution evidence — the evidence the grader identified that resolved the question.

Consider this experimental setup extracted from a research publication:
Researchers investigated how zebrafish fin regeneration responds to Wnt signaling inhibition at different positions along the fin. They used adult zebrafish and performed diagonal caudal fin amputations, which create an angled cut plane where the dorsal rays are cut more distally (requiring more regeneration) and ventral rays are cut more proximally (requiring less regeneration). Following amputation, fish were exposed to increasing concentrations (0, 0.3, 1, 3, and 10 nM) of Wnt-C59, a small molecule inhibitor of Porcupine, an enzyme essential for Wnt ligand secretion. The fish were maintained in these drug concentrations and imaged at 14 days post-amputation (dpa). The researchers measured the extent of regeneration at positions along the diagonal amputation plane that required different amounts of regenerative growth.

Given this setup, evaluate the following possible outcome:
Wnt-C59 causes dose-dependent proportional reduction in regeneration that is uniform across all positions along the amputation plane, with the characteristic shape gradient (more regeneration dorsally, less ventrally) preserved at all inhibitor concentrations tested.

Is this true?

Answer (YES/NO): NO